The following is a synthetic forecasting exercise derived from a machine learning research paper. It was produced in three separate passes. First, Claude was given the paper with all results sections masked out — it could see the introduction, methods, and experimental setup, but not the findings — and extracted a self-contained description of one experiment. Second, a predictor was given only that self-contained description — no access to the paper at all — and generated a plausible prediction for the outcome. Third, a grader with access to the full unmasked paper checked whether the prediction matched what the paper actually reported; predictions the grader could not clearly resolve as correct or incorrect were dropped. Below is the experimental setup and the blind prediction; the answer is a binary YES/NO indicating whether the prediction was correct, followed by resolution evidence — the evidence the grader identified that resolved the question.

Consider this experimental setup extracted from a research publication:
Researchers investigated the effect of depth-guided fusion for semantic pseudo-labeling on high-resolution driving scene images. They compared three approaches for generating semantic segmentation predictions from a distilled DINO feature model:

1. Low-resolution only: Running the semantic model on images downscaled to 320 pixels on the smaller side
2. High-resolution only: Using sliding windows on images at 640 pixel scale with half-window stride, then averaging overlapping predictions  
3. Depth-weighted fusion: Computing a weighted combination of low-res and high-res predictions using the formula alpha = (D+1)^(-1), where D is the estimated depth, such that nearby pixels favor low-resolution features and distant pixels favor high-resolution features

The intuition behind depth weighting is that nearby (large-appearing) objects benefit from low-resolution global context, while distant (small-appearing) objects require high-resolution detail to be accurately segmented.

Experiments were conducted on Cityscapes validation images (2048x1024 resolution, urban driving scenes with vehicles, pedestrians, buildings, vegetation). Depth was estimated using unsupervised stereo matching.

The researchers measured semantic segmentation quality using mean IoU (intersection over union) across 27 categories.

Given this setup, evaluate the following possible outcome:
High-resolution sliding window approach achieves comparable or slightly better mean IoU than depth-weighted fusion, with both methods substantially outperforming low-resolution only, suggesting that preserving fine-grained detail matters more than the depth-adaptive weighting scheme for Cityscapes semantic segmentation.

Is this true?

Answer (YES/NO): NO